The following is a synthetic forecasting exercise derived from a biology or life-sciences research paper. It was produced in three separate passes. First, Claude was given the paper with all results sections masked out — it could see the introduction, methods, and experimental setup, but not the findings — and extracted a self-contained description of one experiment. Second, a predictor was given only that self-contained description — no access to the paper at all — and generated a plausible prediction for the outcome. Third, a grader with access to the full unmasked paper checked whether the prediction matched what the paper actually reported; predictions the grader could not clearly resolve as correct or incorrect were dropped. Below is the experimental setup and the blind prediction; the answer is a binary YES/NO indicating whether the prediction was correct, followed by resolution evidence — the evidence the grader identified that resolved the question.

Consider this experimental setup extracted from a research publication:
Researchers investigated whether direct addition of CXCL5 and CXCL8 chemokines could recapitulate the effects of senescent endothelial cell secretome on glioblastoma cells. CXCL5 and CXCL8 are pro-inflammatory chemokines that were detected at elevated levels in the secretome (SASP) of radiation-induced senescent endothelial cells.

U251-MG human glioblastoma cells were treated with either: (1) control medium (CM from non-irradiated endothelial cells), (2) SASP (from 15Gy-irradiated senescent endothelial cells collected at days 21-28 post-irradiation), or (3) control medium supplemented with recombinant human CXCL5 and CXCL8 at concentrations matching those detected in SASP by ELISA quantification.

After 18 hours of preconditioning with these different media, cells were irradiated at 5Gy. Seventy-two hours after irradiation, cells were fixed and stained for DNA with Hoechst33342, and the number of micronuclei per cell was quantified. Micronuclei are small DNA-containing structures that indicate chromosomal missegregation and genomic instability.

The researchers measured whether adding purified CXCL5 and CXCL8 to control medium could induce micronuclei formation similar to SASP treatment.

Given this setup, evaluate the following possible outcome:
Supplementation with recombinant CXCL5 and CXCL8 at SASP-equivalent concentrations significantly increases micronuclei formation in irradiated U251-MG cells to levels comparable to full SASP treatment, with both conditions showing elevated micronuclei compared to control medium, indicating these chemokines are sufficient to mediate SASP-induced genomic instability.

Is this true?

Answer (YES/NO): YES